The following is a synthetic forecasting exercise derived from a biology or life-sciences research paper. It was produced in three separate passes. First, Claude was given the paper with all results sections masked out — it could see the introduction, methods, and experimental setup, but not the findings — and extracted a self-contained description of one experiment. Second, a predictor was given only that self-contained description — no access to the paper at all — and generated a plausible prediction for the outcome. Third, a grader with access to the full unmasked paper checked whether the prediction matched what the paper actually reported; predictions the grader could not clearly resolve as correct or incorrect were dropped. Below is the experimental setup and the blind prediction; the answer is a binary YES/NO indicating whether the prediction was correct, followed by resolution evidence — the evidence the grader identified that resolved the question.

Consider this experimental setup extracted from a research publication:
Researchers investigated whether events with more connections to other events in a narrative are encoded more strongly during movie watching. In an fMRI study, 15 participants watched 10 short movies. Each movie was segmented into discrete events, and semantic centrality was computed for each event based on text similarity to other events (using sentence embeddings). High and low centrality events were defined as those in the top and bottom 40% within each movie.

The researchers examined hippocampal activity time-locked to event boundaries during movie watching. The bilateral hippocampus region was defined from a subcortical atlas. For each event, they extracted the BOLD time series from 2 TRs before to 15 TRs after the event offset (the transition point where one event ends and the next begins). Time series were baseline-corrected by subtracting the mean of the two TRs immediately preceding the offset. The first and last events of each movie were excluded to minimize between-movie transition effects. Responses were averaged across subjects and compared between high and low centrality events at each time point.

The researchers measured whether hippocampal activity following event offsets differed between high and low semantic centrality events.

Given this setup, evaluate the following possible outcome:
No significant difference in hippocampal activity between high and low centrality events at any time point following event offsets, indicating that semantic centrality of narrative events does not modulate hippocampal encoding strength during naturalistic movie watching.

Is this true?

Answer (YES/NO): NO